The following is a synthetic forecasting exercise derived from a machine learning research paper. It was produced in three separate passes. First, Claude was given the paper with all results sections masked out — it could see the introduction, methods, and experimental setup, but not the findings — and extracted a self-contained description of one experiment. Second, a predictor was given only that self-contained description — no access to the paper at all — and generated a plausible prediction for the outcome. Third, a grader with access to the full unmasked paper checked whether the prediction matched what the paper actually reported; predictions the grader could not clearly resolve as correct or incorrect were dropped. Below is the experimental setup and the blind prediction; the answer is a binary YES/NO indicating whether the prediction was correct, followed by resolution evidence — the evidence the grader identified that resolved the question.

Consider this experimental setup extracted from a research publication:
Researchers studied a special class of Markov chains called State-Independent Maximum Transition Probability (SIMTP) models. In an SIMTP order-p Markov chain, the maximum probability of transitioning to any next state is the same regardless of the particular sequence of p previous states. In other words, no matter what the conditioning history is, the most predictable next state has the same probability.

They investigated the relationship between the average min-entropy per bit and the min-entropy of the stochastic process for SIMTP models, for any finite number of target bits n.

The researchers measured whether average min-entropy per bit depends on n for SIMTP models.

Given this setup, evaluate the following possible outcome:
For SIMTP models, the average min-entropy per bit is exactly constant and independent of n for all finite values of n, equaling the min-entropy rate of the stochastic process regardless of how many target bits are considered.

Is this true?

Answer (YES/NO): YES